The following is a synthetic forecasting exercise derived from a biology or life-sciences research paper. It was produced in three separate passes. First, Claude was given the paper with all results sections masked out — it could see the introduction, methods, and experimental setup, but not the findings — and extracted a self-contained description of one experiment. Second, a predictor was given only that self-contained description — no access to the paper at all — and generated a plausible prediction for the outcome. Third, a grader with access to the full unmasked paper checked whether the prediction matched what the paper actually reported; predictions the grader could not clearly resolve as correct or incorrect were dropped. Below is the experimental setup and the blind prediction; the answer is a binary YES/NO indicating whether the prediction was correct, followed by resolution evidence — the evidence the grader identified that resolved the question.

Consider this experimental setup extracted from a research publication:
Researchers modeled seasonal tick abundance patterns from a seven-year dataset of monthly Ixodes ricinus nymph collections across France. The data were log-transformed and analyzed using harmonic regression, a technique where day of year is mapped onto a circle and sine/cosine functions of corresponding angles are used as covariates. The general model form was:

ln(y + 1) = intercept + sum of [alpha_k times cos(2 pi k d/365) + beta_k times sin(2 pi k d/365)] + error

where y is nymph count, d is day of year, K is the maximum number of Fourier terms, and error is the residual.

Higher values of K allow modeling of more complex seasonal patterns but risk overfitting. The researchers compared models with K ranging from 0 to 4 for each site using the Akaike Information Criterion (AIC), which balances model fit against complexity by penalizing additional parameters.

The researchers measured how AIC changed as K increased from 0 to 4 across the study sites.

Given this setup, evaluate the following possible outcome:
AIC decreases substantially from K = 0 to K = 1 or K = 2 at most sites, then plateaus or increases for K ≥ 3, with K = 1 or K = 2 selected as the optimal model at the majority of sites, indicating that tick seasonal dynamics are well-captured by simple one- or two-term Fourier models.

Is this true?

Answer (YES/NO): NO